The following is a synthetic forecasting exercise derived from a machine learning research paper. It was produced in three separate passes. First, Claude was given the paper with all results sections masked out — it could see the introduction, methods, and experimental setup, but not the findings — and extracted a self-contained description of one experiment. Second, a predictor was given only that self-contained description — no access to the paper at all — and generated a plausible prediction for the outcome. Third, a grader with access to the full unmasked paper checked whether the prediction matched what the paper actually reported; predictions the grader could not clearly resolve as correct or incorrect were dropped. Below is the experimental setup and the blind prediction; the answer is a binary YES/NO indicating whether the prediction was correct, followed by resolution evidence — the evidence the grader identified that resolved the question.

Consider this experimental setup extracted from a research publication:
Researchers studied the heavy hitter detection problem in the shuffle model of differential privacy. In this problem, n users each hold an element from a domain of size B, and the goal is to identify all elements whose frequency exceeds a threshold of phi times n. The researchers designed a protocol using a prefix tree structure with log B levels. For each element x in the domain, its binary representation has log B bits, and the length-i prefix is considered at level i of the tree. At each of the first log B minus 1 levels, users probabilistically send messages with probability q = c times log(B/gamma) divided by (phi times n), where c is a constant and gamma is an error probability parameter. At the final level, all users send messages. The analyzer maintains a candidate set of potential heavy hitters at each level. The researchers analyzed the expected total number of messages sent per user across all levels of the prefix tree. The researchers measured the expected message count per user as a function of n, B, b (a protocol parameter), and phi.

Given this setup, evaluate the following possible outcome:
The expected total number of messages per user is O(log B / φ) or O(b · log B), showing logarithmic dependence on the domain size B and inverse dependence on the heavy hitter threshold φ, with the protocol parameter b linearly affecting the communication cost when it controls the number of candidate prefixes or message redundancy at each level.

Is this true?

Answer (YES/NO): NO